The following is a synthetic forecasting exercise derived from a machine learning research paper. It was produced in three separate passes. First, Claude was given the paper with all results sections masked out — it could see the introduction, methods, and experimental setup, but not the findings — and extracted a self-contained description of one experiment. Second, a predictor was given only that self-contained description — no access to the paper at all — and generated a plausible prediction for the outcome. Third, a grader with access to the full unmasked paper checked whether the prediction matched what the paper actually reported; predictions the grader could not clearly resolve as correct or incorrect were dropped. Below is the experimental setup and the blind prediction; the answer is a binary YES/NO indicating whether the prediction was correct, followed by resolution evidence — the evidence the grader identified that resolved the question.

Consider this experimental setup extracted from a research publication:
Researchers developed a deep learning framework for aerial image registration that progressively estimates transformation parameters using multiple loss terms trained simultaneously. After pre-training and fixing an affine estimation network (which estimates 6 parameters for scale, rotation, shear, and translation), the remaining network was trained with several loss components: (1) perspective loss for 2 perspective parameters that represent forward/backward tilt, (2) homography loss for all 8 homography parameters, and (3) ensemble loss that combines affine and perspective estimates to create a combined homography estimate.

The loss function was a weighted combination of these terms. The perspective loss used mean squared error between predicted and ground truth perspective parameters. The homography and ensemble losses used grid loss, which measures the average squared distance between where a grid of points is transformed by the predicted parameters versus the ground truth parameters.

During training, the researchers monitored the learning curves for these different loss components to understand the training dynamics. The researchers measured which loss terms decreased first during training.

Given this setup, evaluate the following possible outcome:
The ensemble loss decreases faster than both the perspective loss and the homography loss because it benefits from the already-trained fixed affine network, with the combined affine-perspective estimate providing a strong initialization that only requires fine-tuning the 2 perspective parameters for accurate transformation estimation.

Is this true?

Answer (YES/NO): NO